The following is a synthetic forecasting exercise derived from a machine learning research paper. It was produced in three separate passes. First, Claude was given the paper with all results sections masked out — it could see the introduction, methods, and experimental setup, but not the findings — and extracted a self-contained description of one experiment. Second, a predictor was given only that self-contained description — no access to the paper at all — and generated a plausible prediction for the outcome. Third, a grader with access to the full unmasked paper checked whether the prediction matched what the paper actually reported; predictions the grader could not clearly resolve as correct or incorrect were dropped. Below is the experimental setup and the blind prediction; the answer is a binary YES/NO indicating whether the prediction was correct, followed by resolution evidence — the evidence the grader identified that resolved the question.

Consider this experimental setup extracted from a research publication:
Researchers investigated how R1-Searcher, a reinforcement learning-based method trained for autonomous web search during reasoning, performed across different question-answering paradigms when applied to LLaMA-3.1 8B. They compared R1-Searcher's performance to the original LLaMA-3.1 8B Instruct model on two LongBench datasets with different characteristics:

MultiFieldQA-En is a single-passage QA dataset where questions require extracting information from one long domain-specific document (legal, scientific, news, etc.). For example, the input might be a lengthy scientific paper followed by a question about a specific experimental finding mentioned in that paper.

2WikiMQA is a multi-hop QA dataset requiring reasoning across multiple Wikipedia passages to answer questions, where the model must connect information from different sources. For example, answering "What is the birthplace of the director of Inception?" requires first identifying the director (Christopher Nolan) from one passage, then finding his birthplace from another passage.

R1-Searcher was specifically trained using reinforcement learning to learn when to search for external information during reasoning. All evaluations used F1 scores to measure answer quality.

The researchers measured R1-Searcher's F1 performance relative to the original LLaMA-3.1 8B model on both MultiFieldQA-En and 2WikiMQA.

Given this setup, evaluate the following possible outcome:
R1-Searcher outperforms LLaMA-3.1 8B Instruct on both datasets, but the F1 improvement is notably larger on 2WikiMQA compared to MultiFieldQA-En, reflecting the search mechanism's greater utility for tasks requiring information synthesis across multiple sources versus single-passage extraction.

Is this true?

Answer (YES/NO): NO